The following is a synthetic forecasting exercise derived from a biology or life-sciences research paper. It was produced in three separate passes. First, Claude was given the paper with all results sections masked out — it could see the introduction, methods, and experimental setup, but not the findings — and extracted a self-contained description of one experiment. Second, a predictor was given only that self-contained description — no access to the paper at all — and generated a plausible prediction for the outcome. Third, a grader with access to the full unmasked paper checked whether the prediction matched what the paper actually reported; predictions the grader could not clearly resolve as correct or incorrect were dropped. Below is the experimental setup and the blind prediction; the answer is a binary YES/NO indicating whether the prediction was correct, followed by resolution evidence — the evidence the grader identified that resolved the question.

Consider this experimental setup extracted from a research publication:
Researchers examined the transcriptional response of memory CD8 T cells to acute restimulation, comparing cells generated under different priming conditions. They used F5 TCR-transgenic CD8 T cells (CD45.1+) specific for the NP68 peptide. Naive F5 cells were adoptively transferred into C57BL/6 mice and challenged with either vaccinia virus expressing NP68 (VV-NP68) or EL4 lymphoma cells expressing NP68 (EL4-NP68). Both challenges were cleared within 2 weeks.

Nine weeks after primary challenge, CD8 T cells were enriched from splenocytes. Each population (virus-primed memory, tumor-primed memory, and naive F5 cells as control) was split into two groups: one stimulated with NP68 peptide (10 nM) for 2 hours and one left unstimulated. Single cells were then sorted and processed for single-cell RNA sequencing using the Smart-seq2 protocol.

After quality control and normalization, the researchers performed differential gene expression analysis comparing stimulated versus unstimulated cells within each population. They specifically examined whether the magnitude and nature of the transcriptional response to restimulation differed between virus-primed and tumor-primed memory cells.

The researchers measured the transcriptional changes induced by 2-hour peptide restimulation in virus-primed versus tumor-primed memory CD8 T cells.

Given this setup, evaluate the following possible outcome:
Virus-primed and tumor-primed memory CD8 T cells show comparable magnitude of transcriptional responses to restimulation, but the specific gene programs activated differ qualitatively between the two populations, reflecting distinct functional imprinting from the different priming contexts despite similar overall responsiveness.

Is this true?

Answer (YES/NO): NO